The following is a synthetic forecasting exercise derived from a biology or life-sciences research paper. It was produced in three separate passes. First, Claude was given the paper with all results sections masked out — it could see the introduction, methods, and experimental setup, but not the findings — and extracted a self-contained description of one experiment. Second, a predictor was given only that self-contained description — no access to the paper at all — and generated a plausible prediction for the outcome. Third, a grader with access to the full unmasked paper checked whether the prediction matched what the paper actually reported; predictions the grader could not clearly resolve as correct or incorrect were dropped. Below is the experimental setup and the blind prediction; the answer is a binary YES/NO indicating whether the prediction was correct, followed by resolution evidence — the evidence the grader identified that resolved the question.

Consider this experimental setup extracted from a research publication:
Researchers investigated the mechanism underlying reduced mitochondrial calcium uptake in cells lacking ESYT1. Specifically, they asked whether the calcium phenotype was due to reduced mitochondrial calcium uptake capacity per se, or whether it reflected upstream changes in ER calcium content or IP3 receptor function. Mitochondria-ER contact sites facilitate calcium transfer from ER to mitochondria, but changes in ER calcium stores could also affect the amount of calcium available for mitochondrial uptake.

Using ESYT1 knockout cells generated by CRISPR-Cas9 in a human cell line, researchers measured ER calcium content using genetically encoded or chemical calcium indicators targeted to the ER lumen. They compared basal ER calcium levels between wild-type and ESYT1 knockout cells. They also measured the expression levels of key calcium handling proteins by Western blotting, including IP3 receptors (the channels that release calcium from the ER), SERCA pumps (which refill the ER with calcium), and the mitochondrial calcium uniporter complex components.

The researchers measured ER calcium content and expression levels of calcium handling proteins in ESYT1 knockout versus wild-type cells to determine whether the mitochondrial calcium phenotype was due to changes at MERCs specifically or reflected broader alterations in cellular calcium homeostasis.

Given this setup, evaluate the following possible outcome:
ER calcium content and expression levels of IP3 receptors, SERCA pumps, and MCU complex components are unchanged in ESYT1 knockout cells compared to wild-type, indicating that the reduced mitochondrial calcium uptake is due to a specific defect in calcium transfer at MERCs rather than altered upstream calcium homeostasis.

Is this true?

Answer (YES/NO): YES